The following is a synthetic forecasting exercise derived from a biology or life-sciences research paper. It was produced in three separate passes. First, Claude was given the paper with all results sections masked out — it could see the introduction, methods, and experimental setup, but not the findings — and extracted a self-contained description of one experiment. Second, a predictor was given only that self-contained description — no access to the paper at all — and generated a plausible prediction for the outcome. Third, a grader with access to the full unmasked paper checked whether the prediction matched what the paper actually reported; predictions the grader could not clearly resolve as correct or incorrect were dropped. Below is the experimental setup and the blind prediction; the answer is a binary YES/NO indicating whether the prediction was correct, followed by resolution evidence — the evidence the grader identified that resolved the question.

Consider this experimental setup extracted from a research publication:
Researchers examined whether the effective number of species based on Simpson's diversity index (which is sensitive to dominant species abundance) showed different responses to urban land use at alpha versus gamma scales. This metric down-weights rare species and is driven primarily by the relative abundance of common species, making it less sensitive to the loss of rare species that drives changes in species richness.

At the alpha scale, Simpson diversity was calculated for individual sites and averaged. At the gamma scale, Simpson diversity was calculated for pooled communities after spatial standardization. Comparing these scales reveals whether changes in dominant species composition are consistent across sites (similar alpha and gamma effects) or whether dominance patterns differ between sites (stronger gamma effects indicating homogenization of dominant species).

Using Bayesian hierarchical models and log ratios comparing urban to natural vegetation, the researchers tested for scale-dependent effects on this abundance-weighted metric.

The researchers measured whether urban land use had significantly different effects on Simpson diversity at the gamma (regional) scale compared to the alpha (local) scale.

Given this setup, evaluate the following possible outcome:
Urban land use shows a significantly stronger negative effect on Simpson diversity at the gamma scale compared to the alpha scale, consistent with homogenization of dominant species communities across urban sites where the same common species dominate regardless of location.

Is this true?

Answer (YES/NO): YES